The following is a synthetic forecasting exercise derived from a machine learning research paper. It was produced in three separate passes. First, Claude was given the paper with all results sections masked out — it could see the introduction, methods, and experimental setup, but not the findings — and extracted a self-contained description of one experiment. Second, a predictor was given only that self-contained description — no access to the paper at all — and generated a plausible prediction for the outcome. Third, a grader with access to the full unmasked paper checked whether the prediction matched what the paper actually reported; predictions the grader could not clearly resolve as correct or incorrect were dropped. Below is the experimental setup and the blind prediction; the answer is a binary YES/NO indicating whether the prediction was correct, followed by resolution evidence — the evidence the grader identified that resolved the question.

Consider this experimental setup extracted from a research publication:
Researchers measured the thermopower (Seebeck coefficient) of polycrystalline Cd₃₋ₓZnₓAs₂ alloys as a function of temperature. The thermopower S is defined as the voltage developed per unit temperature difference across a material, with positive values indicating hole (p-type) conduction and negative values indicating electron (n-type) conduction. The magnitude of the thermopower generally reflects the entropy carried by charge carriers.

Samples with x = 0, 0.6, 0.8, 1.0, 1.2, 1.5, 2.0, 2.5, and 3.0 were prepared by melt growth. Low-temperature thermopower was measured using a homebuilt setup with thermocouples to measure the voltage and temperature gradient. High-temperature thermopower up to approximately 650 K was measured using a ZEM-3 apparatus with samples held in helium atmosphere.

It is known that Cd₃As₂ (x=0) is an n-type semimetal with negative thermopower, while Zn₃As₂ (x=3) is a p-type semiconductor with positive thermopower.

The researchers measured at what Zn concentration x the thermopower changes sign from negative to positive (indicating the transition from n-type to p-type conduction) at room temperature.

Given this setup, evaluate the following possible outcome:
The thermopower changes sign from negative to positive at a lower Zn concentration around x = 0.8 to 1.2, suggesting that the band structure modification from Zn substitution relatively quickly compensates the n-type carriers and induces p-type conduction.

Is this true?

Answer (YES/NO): YES